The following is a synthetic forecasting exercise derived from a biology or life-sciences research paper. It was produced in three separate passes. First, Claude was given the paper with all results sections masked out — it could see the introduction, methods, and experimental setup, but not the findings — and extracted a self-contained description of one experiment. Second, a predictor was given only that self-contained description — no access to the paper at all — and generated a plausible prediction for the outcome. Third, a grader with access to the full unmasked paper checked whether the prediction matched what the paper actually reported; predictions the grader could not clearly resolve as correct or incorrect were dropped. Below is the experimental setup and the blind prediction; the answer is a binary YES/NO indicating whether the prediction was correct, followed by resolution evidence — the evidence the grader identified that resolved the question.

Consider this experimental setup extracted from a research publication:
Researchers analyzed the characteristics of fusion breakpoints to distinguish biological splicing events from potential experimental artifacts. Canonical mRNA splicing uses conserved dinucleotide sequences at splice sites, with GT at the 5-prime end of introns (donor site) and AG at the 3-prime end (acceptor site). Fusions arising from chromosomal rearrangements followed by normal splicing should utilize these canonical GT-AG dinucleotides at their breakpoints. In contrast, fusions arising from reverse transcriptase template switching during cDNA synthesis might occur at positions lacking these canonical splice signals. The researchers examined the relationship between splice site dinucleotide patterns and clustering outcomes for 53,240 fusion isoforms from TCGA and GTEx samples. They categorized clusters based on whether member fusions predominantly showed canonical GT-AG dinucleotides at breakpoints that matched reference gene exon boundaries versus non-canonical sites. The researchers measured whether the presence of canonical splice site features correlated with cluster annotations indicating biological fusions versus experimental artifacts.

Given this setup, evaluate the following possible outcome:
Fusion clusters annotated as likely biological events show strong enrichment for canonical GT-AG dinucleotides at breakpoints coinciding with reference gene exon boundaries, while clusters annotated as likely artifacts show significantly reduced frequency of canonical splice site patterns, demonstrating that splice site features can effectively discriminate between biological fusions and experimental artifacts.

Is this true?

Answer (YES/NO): YES